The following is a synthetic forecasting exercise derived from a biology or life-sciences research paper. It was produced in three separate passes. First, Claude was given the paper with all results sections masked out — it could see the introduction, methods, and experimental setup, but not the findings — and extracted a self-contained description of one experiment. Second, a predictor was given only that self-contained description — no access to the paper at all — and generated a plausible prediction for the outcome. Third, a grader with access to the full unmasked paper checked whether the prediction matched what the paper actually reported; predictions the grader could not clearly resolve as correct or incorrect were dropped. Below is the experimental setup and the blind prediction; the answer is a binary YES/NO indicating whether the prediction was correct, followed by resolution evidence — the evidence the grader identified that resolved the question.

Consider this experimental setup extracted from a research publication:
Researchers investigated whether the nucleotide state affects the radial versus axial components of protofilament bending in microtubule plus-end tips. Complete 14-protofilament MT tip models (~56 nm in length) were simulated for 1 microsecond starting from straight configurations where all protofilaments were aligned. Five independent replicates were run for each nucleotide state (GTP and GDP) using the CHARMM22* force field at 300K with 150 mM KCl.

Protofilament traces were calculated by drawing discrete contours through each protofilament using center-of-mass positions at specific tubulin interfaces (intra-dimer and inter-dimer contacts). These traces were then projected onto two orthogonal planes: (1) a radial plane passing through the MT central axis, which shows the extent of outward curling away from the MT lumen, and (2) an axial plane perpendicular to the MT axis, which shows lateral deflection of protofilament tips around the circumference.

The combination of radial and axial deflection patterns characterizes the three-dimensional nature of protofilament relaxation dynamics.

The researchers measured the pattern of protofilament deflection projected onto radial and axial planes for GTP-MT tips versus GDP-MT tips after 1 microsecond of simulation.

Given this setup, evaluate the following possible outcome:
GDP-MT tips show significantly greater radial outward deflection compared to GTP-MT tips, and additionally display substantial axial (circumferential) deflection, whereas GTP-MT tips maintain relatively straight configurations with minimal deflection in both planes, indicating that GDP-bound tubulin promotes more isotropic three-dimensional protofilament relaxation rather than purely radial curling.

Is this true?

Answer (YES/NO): NO